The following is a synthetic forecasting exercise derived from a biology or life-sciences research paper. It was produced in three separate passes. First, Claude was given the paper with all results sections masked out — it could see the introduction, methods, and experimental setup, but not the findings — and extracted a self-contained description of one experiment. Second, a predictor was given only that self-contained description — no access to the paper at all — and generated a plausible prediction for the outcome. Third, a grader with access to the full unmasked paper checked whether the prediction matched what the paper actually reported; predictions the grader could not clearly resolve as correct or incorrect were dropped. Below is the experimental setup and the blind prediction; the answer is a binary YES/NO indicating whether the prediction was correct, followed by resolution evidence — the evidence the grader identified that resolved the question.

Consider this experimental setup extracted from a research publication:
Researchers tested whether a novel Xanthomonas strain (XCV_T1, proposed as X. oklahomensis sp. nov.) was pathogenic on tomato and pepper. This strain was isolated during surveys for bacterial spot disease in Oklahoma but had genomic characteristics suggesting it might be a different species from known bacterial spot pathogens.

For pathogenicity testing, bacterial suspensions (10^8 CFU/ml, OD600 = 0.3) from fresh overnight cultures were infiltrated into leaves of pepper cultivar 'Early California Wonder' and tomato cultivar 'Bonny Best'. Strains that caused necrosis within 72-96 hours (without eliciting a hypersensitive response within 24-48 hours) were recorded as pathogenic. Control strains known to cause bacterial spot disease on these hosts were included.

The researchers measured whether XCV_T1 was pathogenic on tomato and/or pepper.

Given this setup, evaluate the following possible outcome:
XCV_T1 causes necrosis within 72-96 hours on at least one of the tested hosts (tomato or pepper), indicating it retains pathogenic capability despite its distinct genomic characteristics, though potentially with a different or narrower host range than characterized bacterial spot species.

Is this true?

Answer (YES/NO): NO